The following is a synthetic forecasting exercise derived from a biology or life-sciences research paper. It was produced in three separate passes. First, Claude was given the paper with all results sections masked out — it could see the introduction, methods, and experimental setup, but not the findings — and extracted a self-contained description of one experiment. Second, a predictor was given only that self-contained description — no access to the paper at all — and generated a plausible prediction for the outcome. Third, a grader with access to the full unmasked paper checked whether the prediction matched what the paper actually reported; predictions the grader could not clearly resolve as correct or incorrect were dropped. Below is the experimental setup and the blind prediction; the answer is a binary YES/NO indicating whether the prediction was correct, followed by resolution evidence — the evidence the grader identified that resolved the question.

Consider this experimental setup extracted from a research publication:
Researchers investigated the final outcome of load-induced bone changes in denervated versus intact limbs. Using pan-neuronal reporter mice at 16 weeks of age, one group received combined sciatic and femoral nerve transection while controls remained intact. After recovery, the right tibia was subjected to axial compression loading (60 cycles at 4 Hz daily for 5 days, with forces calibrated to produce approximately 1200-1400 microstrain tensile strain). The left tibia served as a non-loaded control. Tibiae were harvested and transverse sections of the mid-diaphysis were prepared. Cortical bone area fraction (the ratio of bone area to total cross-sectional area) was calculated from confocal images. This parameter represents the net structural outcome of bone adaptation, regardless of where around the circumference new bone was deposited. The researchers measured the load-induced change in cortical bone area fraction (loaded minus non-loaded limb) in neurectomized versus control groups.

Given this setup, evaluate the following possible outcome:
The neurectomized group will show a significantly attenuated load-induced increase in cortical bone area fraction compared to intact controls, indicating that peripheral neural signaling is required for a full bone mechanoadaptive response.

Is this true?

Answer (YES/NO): NO